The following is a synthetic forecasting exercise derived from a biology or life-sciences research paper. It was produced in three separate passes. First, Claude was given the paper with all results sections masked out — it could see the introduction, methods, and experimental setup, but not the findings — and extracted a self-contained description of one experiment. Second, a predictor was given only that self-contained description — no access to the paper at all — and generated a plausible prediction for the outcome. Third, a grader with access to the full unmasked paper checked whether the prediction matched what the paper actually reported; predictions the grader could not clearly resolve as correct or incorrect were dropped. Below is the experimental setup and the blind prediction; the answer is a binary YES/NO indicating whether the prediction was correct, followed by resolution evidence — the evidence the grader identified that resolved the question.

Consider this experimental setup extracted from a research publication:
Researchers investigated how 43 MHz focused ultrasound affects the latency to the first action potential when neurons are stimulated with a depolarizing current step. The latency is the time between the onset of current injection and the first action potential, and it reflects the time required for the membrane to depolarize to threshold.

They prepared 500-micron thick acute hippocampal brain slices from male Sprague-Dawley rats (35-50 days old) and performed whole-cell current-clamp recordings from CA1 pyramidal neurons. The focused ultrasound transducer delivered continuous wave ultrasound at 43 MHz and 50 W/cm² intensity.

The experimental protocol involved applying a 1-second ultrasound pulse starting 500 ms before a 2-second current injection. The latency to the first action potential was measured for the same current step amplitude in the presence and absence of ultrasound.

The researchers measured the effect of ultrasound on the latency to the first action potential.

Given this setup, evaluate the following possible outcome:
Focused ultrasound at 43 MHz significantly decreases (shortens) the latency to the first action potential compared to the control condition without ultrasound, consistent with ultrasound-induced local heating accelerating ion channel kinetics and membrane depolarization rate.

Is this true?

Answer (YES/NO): NO